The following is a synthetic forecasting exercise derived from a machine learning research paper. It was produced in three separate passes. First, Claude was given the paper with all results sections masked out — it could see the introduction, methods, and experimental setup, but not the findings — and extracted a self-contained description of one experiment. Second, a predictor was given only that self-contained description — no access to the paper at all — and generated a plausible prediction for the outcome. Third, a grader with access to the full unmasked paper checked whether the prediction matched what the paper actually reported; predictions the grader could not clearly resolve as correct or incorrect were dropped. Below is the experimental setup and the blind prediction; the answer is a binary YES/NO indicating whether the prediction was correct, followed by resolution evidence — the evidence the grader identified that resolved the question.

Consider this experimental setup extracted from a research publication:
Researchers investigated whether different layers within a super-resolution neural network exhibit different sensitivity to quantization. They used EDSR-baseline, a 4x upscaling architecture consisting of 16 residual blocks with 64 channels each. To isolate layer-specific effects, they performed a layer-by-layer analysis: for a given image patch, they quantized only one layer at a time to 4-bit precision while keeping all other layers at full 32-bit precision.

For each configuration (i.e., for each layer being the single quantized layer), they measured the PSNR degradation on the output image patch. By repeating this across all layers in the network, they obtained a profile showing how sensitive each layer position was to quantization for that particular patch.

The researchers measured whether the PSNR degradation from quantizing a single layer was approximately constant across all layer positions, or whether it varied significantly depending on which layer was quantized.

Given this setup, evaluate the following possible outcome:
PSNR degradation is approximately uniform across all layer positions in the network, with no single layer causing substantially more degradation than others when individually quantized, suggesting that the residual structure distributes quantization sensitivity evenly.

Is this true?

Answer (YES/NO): NO